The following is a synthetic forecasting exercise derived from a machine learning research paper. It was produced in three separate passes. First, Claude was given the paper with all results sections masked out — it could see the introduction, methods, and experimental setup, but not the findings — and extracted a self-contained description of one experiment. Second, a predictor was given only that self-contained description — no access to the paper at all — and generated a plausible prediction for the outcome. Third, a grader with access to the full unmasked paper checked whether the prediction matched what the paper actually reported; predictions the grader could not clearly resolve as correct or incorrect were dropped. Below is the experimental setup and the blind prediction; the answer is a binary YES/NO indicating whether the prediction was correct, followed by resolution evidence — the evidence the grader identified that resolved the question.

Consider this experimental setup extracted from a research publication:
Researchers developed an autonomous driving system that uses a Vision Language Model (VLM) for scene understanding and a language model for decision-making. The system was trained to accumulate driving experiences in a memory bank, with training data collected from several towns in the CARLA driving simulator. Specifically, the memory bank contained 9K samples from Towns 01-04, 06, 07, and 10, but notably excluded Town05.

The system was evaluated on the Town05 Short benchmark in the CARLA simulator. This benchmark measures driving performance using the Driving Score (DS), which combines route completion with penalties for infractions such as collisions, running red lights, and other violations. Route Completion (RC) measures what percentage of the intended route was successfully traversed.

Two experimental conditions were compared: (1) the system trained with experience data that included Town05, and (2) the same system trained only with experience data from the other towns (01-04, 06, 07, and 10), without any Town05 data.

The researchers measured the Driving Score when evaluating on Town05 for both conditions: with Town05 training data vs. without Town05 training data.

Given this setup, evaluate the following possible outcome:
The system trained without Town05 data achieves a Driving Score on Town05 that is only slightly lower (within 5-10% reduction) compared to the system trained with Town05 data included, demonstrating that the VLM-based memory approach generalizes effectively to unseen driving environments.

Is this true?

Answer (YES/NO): YES